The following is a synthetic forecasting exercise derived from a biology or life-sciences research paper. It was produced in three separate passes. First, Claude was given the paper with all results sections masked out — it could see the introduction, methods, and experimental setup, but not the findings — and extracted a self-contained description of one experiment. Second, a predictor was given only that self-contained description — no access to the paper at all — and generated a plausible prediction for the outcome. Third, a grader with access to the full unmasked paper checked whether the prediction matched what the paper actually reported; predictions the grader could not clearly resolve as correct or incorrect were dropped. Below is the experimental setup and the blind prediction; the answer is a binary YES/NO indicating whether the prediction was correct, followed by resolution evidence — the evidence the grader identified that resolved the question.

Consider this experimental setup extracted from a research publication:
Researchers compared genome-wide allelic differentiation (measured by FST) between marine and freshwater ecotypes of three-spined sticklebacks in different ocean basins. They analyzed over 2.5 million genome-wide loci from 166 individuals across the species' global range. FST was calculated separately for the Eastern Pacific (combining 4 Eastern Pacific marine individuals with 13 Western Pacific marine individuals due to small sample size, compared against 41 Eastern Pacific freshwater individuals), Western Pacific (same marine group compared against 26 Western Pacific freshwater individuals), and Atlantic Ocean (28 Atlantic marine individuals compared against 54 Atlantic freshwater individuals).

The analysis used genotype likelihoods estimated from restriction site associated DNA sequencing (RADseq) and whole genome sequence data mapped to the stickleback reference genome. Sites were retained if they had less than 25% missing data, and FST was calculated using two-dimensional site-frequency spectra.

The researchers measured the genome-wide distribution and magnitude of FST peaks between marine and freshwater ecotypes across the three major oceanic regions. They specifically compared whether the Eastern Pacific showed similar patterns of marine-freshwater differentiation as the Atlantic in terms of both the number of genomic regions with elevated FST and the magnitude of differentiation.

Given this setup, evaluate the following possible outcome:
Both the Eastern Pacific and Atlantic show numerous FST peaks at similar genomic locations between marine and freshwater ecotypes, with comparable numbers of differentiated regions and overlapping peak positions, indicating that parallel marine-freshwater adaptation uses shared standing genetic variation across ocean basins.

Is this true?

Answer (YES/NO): NO